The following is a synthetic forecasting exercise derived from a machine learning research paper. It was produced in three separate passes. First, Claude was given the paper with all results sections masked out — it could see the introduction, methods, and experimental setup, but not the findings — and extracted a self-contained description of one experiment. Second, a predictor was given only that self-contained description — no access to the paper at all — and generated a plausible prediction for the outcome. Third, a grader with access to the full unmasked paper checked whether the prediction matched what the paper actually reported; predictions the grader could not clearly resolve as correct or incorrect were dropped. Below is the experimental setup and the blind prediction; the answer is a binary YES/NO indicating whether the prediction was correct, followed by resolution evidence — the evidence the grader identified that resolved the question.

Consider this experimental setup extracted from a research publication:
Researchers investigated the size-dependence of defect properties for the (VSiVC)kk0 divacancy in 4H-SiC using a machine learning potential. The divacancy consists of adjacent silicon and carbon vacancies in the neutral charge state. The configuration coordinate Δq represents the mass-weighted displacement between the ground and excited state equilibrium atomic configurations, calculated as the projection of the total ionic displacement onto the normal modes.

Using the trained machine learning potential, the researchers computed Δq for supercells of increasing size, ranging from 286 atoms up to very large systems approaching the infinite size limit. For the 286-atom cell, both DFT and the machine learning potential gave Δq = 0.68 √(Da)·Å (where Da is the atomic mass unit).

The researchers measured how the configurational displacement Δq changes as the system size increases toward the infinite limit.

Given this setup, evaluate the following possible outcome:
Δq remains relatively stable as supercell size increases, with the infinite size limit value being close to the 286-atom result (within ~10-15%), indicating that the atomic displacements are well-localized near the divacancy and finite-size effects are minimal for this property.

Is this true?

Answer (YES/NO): NO